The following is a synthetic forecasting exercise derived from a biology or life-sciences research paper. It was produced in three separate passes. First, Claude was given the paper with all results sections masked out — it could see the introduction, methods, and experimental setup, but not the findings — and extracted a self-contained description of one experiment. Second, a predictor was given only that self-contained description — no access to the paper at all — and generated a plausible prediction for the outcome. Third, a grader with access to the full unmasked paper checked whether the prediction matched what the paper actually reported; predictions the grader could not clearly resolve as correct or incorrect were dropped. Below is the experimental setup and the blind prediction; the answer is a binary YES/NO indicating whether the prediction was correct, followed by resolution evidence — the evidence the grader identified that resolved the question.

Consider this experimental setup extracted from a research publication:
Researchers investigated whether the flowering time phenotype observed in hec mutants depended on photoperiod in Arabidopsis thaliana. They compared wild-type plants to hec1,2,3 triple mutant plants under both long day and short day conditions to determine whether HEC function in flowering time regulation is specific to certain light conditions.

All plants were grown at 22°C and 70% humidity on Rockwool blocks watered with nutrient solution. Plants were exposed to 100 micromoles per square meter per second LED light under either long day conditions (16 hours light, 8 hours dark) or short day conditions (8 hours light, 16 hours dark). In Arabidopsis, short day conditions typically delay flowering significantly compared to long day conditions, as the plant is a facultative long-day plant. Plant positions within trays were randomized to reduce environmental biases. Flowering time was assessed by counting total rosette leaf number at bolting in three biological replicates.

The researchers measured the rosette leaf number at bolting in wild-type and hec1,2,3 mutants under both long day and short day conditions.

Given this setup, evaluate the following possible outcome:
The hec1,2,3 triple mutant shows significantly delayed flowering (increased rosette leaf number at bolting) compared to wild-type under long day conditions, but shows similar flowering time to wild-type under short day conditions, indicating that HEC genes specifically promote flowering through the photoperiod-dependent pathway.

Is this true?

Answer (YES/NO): NO